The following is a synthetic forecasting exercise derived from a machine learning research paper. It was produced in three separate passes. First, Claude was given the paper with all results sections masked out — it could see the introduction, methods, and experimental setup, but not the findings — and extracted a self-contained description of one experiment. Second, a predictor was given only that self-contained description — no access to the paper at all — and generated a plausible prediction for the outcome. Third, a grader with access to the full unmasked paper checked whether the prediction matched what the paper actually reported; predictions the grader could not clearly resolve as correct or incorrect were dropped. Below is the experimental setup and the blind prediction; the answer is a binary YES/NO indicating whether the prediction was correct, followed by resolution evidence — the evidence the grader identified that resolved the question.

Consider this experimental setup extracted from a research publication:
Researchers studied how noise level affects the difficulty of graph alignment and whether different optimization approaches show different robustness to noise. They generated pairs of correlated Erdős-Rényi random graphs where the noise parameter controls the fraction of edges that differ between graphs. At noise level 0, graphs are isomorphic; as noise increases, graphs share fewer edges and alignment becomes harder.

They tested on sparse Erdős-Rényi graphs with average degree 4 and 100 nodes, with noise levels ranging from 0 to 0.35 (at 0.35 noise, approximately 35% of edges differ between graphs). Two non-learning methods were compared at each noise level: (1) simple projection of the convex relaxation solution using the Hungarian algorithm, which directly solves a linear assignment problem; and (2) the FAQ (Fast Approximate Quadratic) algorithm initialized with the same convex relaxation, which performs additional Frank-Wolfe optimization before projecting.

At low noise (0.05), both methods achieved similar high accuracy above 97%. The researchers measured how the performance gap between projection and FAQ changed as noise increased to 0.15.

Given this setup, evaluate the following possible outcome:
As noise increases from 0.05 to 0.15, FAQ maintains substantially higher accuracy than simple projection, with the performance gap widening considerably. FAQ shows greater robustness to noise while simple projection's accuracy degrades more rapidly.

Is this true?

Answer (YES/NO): YES